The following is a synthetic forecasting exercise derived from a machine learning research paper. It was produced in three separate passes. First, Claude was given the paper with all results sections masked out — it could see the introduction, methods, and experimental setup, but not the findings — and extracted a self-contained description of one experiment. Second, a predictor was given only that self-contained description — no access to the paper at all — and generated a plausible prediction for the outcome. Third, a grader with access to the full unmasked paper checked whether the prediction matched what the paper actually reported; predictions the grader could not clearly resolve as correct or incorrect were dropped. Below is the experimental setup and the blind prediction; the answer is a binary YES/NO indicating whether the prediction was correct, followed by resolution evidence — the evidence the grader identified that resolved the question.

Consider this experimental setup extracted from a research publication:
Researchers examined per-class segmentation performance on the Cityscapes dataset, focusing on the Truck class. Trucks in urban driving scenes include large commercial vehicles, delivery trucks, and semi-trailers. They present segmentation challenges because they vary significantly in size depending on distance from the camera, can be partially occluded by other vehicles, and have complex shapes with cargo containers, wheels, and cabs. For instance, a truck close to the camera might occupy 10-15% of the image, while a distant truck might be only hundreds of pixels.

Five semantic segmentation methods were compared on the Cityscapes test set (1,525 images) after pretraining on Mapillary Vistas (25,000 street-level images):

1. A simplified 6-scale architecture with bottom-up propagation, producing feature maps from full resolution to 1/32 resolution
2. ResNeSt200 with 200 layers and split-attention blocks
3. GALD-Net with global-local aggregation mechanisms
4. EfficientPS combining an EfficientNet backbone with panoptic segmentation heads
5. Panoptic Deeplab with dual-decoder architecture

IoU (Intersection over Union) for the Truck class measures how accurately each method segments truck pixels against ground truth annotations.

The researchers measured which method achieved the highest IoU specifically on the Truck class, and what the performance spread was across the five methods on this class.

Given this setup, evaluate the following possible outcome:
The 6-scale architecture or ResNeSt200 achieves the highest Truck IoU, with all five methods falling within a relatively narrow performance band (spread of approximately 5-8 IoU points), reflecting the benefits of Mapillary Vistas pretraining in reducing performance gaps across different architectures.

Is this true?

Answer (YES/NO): NO